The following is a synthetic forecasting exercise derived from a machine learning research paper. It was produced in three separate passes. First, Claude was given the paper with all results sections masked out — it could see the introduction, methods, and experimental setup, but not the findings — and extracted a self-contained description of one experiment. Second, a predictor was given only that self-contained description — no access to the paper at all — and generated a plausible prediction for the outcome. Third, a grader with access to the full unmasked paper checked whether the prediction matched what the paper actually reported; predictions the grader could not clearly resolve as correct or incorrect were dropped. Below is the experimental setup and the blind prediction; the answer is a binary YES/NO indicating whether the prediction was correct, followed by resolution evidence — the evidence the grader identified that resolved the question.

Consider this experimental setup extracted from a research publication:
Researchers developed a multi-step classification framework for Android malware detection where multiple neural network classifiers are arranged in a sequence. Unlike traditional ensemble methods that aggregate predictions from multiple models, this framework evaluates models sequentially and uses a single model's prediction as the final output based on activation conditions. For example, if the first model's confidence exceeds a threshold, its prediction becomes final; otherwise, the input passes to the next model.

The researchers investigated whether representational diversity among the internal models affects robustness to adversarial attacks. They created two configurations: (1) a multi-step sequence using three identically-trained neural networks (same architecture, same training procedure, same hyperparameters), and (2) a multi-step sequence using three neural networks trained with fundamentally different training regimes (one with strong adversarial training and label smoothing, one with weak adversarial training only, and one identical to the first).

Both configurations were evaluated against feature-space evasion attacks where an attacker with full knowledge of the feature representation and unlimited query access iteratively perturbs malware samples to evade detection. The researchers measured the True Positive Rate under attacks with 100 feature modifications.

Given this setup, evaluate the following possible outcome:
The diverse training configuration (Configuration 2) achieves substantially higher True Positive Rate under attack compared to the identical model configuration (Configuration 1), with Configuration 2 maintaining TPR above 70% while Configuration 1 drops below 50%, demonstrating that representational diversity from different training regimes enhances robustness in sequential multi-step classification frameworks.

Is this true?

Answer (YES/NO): NO